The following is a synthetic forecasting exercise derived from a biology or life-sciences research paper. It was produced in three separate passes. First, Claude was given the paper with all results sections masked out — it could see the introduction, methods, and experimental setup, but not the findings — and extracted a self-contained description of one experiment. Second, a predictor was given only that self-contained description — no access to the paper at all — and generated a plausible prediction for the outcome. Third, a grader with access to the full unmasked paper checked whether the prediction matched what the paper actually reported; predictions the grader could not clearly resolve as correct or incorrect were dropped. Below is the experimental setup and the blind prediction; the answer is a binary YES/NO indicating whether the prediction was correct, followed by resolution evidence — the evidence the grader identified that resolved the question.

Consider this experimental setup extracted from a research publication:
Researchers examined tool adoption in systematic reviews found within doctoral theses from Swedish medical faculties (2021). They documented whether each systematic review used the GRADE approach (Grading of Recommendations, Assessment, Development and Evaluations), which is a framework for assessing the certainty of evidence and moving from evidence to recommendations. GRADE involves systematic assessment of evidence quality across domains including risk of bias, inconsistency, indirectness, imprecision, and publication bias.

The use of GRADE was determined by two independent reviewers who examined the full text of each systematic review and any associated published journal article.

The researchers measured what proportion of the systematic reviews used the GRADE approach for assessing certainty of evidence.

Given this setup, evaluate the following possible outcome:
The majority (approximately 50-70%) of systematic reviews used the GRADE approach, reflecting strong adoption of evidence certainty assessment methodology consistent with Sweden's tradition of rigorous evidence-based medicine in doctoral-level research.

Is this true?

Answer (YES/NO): NO